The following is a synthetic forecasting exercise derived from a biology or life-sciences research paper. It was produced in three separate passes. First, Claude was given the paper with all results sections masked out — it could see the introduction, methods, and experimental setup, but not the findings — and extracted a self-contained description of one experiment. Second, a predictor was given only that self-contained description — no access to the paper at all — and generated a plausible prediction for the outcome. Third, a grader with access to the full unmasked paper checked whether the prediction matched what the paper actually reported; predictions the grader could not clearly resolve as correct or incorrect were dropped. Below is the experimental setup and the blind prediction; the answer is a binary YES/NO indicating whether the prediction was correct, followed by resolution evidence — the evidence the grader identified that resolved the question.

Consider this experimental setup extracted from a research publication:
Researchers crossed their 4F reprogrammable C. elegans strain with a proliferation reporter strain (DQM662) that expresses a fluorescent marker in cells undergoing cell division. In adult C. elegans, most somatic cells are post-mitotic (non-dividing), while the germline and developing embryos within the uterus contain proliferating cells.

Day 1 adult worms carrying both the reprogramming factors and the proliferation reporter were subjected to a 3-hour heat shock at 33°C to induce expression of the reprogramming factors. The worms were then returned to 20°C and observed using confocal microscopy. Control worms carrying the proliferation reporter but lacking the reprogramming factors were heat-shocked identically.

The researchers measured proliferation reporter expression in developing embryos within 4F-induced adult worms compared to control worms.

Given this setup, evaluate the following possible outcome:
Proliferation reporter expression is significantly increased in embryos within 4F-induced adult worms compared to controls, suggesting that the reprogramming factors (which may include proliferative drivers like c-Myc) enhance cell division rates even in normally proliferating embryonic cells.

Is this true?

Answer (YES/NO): NO